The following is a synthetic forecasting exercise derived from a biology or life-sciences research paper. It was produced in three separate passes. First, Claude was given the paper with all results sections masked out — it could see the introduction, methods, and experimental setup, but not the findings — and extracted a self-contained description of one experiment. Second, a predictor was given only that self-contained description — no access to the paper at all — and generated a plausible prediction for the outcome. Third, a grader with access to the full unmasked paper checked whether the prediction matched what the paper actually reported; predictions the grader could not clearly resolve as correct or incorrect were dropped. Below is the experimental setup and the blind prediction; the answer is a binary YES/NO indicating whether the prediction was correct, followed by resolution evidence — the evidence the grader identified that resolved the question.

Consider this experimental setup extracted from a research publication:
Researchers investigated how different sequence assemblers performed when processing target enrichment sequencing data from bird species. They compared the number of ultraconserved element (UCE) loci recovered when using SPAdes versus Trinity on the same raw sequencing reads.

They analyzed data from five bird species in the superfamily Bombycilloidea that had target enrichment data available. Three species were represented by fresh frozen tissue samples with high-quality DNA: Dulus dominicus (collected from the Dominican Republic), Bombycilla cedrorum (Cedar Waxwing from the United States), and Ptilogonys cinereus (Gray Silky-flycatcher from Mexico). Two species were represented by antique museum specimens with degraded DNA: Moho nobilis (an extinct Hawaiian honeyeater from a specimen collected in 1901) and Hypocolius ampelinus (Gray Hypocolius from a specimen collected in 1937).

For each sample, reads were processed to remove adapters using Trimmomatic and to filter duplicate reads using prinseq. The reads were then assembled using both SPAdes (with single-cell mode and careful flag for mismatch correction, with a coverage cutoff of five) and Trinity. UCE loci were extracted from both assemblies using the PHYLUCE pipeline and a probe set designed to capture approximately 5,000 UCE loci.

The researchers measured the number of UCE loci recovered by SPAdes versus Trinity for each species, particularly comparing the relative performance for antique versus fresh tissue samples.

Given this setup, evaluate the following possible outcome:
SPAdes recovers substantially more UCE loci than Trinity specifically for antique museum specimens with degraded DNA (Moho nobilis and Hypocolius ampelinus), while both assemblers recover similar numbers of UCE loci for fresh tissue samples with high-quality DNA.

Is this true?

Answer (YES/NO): NO